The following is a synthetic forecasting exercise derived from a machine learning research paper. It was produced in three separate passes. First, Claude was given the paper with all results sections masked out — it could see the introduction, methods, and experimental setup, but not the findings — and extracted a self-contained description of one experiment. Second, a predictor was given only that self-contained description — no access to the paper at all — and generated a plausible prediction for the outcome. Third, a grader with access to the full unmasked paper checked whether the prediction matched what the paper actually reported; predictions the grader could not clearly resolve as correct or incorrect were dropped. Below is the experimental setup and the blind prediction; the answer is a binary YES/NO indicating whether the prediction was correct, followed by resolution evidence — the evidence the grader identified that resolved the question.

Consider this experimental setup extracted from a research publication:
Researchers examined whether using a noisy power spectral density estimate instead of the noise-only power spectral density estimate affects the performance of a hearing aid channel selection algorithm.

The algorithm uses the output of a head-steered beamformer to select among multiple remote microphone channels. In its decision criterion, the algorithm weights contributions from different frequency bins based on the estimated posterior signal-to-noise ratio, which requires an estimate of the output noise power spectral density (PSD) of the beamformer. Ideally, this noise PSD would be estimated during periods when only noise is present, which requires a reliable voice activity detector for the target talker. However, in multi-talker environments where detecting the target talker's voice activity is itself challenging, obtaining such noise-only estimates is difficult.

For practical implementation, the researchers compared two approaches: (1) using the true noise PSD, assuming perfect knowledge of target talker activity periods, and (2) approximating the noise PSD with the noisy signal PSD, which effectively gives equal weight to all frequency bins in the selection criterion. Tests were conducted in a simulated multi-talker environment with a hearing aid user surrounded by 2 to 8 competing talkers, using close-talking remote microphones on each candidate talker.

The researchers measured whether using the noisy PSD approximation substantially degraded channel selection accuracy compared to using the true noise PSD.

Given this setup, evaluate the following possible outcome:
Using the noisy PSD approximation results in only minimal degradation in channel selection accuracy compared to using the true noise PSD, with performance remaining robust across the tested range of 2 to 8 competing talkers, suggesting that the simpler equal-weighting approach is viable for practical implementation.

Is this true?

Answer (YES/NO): YES